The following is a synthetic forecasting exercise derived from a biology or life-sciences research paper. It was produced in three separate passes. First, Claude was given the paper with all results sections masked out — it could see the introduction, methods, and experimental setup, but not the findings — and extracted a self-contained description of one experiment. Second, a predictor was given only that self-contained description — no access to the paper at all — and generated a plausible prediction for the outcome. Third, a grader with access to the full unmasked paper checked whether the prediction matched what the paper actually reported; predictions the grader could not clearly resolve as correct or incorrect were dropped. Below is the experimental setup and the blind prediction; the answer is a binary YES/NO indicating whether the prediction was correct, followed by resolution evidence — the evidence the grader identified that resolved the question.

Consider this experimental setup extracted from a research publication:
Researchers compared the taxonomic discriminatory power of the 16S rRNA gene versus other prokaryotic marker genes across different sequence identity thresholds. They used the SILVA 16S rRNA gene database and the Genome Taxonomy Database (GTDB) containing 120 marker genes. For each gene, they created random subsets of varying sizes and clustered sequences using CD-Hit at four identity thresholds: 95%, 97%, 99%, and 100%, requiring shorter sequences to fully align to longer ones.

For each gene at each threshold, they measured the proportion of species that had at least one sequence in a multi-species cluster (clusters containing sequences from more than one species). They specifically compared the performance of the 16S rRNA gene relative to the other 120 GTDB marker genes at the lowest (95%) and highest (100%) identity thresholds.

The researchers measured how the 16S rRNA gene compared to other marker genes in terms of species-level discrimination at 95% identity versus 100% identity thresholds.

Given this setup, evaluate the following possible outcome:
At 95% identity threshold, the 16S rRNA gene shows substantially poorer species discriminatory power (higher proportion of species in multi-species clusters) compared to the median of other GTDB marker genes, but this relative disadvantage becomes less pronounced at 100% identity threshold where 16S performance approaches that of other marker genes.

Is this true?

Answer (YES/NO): NO